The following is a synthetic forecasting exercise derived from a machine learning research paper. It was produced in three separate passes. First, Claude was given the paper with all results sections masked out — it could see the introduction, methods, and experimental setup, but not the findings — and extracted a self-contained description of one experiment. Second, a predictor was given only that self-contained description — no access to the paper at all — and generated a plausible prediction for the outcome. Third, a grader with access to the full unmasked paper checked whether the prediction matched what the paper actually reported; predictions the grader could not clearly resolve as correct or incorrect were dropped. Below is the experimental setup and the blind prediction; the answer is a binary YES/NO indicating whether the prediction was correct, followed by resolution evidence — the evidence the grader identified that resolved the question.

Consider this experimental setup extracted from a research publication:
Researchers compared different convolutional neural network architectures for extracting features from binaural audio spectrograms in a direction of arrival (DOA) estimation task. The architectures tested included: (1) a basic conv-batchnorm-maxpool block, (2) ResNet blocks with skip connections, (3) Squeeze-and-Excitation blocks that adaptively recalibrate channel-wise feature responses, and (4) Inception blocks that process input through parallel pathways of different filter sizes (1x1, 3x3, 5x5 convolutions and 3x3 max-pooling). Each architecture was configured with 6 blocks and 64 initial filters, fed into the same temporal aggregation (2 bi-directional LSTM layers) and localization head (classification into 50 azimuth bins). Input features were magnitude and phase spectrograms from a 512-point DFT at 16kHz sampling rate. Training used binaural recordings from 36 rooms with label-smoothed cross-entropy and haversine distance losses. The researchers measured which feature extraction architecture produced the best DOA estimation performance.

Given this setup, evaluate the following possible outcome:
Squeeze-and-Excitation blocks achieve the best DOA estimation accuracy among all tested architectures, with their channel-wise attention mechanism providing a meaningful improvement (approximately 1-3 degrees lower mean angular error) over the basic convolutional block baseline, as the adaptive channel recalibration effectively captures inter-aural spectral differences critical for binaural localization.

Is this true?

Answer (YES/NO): NO